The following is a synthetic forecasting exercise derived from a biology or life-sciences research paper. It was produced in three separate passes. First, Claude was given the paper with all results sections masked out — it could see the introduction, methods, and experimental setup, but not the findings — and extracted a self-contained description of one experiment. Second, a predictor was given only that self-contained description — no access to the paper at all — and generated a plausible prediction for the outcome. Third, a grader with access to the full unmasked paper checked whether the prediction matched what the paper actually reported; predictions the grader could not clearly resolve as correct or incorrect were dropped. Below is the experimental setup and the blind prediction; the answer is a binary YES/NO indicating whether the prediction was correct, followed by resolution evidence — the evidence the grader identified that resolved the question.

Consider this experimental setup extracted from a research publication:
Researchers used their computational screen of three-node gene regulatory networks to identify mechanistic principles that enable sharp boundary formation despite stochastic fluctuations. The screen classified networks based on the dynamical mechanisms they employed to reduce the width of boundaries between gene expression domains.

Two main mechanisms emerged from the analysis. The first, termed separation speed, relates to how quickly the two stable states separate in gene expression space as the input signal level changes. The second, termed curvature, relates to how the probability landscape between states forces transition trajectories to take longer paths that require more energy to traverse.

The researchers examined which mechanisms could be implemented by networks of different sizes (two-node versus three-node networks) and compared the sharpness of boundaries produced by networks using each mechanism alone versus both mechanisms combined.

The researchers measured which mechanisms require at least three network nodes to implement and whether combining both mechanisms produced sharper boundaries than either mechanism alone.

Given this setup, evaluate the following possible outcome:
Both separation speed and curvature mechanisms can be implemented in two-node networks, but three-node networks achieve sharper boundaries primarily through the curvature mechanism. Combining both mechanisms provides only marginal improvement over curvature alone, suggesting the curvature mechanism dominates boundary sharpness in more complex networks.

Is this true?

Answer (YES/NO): NO